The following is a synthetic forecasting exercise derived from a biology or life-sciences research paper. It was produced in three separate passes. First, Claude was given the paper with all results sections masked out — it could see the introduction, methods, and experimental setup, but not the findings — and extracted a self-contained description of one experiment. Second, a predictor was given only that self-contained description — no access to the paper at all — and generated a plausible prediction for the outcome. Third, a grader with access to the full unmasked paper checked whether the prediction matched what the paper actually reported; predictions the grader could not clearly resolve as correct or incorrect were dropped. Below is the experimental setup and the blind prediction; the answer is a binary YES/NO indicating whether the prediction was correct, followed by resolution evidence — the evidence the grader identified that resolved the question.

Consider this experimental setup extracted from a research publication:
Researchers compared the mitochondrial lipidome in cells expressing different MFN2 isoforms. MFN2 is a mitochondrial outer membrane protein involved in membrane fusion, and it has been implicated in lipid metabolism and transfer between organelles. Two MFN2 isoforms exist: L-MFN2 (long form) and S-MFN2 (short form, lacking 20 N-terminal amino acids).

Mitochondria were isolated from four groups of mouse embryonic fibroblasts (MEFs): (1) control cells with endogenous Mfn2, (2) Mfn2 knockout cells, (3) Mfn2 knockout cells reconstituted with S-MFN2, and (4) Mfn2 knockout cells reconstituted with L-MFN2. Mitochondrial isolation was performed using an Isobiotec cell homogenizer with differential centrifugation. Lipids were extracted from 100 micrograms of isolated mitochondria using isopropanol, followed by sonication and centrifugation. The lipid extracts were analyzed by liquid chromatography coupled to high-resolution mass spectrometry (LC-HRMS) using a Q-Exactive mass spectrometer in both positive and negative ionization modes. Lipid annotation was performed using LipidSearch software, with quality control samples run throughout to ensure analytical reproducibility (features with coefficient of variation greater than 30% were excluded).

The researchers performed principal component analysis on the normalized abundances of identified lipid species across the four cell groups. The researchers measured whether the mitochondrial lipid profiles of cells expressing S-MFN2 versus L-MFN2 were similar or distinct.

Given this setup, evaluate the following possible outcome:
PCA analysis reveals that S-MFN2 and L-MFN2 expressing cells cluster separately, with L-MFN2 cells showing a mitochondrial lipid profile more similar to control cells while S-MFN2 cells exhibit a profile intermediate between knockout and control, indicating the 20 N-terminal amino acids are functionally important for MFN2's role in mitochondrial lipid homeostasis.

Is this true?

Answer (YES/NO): NO